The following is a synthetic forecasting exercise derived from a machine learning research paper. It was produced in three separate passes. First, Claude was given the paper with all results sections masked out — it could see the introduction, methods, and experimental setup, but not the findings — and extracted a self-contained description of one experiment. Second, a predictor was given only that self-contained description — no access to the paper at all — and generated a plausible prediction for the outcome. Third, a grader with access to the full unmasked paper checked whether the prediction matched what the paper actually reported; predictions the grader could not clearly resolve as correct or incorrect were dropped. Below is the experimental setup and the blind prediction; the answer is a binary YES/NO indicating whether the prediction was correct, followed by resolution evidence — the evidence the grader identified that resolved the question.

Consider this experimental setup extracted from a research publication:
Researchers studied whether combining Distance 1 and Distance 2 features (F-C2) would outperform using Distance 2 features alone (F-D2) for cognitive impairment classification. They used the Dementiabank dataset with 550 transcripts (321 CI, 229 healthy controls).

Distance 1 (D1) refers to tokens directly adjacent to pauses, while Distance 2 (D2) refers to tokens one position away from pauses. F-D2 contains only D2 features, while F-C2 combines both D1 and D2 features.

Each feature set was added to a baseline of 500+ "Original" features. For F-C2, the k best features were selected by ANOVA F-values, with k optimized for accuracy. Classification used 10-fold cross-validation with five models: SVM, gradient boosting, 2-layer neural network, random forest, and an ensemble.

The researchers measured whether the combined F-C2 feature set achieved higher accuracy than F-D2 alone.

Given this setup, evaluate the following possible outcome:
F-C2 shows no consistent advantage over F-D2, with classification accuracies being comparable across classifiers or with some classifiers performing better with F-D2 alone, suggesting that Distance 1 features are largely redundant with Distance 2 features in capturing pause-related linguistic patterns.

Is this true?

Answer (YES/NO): NO